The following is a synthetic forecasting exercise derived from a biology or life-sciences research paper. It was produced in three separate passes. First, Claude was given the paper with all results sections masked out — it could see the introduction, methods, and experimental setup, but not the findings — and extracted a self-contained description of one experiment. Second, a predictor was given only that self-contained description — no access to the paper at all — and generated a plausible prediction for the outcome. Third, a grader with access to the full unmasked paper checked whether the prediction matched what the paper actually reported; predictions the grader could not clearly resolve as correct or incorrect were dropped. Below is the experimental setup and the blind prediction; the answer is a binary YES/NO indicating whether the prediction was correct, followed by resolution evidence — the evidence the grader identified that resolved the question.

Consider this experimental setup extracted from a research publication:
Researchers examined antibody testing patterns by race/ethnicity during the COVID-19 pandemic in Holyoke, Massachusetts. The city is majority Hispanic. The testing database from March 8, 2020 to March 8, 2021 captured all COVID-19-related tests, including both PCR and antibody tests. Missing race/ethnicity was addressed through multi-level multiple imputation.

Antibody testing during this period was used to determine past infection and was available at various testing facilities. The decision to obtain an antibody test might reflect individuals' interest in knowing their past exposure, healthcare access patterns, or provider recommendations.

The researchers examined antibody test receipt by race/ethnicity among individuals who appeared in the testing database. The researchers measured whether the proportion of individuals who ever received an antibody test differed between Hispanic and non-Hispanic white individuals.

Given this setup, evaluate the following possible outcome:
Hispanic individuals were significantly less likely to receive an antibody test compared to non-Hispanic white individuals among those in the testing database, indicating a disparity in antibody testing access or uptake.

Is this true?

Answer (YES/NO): NO